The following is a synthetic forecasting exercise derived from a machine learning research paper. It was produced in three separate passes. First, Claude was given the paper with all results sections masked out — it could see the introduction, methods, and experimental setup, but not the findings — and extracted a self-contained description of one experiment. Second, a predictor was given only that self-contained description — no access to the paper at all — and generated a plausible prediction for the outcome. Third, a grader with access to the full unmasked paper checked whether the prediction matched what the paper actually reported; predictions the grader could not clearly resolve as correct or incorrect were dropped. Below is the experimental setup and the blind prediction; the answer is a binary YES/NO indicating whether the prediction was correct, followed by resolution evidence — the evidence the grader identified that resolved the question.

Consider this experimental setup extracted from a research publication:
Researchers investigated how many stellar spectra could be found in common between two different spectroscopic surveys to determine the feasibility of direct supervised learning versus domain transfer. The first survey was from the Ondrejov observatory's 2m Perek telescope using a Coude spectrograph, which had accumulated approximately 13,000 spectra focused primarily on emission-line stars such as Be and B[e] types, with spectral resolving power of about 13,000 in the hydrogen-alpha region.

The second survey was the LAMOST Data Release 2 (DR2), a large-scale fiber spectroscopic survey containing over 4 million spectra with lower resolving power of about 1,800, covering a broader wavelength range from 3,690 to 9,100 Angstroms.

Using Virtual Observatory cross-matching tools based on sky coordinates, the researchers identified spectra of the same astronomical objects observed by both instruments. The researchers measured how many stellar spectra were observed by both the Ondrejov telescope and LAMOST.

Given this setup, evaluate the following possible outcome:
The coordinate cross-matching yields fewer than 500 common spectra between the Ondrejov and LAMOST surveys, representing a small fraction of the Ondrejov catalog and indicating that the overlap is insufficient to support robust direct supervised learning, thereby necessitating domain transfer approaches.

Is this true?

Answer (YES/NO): YES